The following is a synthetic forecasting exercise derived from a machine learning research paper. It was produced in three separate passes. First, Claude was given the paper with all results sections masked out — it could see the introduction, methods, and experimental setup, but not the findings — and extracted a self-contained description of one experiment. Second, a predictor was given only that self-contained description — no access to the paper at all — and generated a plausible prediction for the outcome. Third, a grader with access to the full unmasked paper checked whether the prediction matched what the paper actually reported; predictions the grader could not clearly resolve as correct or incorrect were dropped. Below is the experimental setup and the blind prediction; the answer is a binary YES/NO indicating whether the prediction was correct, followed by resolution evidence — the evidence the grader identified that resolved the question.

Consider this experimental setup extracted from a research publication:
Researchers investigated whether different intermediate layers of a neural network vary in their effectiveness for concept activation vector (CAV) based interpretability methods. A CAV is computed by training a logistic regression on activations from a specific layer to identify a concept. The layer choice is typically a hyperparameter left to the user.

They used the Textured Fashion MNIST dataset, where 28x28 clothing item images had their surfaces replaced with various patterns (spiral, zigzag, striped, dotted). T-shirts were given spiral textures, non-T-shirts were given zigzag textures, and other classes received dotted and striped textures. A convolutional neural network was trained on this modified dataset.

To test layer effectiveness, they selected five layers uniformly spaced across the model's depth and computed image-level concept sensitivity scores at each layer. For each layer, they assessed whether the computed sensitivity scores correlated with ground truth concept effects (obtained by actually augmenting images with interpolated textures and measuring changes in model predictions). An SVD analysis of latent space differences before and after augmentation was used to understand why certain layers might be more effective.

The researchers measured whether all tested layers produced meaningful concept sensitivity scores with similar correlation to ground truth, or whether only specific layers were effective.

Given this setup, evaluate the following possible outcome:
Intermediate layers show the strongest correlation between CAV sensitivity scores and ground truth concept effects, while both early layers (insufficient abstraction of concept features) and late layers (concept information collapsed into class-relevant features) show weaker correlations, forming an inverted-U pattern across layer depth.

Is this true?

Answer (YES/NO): NO